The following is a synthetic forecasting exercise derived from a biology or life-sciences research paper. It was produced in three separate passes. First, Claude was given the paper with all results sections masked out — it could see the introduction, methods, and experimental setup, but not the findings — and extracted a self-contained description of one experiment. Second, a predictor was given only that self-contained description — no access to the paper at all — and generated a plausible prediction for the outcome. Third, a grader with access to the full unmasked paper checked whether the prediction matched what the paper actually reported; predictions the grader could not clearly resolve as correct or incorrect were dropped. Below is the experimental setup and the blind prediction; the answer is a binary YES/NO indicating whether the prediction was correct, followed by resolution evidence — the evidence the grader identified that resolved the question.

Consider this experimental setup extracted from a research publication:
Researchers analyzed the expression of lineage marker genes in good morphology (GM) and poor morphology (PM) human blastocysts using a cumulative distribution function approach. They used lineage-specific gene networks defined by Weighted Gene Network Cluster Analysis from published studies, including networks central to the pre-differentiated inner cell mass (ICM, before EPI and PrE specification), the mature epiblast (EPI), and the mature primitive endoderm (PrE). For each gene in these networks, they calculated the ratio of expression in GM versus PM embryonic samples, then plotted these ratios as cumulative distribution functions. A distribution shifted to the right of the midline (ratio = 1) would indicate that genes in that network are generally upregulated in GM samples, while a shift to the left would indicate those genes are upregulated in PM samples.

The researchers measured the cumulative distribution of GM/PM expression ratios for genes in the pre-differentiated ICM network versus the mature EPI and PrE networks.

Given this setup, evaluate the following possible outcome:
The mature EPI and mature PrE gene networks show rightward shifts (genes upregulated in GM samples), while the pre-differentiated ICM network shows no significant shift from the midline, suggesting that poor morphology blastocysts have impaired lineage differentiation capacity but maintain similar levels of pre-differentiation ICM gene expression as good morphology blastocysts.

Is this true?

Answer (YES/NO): NO